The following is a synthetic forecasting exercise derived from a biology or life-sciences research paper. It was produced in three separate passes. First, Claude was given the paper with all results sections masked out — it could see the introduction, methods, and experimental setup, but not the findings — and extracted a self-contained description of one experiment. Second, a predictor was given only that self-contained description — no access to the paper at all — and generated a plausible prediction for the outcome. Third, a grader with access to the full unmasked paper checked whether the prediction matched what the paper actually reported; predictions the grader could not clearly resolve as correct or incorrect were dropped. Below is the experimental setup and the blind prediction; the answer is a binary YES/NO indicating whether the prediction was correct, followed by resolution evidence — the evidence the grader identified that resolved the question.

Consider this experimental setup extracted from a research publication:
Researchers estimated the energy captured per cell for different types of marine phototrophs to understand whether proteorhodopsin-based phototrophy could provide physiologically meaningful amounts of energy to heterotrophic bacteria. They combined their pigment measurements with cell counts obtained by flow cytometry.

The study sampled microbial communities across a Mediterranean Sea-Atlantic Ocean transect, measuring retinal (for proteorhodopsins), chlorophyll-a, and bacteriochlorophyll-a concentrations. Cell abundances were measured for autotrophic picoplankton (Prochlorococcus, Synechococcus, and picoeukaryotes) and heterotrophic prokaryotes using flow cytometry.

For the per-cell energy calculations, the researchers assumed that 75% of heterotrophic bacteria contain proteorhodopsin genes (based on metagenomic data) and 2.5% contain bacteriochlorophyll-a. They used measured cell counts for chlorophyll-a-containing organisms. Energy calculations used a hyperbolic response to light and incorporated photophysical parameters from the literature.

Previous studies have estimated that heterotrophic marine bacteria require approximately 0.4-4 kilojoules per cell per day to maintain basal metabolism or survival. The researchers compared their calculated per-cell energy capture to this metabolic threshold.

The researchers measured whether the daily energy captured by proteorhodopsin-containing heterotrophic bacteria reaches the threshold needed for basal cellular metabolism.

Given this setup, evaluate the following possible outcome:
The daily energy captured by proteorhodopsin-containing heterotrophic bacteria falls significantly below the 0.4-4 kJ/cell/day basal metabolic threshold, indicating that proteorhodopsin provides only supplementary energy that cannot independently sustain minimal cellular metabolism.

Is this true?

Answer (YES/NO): NO